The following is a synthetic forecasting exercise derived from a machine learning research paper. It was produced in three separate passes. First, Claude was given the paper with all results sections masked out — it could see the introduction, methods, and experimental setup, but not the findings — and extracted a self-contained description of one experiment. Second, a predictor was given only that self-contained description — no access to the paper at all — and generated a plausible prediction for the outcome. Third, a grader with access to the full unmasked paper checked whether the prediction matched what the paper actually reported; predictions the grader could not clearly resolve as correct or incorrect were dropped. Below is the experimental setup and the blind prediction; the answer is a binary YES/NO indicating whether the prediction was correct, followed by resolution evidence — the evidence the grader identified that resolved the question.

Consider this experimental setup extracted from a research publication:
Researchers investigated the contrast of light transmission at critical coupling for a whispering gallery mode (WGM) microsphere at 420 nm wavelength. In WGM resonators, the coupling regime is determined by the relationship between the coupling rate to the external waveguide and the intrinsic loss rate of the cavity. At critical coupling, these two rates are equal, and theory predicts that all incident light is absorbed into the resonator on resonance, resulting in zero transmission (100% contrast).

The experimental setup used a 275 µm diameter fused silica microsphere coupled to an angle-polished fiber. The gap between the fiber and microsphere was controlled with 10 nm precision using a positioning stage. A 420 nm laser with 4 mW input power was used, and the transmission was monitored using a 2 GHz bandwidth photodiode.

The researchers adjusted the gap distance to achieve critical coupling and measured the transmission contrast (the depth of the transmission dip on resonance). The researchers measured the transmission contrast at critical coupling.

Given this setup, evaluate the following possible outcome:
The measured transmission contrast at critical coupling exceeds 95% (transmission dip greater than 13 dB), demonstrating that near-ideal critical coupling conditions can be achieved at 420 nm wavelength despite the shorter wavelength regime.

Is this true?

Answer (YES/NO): YES